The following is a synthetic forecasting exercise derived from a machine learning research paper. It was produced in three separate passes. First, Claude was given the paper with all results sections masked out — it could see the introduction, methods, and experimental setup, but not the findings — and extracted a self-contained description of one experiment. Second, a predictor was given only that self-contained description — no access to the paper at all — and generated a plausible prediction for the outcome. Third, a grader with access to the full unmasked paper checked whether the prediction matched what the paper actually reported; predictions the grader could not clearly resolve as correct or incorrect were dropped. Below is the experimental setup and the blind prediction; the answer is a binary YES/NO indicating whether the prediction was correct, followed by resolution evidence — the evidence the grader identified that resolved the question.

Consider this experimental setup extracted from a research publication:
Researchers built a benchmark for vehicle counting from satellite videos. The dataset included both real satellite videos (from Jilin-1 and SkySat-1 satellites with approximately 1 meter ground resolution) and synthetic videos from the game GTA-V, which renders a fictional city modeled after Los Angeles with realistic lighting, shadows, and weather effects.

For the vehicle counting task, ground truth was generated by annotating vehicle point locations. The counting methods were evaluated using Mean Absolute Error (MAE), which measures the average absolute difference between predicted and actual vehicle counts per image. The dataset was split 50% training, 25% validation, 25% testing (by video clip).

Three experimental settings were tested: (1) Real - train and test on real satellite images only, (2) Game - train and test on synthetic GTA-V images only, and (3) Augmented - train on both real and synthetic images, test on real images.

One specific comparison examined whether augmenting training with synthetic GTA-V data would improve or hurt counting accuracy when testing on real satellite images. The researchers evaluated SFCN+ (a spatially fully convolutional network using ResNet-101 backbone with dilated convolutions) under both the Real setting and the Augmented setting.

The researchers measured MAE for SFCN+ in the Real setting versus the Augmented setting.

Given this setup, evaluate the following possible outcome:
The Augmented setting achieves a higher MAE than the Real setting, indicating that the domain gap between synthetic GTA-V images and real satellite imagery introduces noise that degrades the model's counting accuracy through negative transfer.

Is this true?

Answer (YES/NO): YES